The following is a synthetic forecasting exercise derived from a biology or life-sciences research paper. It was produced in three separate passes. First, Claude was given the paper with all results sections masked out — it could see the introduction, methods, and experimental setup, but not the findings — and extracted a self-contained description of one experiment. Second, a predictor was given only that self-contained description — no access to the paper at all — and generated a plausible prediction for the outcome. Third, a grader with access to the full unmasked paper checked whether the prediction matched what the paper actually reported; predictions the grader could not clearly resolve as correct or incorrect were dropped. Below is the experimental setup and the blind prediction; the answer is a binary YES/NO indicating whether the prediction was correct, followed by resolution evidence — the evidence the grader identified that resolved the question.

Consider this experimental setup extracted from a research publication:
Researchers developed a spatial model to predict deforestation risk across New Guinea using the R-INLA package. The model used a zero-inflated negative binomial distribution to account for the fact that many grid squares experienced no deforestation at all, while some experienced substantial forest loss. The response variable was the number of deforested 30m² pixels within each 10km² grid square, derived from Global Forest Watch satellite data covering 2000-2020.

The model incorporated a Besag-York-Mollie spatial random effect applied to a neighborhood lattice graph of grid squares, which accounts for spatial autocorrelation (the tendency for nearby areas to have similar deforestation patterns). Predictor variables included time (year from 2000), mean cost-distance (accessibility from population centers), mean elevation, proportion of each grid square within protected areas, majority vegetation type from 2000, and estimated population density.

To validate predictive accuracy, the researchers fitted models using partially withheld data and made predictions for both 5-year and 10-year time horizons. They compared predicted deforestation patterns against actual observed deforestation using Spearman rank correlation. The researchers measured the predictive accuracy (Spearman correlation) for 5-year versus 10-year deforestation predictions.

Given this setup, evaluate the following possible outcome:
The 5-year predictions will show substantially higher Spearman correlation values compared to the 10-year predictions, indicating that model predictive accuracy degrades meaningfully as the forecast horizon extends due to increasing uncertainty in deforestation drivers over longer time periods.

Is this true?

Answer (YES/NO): NO